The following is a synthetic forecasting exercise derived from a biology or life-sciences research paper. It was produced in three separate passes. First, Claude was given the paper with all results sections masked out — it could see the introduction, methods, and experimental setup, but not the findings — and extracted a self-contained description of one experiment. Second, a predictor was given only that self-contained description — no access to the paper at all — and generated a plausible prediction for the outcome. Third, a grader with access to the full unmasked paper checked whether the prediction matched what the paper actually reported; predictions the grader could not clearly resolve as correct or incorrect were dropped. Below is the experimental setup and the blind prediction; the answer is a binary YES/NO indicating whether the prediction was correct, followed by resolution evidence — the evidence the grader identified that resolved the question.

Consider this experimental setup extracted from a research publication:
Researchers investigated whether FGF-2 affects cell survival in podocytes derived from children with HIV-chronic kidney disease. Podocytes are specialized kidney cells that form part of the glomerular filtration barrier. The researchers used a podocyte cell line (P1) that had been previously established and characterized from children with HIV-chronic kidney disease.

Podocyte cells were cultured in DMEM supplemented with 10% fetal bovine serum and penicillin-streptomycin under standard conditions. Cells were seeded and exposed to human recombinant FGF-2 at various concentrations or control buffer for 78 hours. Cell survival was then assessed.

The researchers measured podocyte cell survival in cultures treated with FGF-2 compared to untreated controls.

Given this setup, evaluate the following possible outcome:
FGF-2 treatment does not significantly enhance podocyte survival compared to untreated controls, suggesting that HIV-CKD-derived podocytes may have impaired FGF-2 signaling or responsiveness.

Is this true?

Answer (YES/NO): NO